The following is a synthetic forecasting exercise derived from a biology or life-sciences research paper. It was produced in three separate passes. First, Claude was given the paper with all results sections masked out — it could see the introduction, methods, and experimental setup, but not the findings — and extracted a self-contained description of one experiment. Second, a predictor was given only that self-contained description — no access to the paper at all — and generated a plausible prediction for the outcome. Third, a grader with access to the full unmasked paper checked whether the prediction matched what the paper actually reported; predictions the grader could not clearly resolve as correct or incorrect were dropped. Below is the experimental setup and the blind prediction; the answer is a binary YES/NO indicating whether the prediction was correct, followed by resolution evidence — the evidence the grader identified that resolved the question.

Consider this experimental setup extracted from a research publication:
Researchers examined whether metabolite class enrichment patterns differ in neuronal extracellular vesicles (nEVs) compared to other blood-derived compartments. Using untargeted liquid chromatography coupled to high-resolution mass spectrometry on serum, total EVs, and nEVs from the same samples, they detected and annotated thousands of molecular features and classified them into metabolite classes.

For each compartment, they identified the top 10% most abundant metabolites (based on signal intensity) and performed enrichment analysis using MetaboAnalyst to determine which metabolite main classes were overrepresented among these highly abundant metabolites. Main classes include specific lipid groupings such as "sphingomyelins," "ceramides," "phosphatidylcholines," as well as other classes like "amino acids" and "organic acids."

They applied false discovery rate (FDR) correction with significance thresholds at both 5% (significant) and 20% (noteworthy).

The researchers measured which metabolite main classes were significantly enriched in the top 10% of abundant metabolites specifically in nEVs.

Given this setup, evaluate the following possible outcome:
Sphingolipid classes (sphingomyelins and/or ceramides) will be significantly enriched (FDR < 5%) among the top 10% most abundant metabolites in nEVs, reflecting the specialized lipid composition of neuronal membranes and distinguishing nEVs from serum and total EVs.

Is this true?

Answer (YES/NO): NO